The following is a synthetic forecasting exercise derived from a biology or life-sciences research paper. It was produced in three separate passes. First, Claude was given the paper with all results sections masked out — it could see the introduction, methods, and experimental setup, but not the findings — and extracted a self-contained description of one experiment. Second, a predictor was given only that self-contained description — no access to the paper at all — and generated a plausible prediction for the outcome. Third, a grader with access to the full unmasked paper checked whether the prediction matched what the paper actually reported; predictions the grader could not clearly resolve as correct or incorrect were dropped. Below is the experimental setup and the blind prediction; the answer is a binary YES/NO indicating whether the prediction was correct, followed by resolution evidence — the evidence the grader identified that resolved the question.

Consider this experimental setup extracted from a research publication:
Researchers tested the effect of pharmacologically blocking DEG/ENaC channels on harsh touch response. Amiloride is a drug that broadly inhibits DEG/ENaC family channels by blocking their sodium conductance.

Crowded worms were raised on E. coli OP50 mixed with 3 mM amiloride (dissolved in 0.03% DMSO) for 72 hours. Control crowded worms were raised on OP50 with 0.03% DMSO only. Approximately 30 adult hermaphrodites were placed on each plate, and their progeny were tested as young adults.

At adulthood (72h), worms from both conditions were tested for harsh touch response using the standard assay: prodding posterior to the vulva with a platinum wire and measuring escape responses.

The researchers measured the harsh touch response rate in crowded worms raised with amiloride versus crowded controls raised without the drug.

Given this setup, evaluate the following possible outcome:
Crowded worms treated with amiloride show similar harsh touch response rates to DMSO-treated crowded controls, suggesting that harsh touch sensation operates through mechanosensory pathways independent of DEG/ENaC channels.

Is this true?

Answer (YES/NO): NO